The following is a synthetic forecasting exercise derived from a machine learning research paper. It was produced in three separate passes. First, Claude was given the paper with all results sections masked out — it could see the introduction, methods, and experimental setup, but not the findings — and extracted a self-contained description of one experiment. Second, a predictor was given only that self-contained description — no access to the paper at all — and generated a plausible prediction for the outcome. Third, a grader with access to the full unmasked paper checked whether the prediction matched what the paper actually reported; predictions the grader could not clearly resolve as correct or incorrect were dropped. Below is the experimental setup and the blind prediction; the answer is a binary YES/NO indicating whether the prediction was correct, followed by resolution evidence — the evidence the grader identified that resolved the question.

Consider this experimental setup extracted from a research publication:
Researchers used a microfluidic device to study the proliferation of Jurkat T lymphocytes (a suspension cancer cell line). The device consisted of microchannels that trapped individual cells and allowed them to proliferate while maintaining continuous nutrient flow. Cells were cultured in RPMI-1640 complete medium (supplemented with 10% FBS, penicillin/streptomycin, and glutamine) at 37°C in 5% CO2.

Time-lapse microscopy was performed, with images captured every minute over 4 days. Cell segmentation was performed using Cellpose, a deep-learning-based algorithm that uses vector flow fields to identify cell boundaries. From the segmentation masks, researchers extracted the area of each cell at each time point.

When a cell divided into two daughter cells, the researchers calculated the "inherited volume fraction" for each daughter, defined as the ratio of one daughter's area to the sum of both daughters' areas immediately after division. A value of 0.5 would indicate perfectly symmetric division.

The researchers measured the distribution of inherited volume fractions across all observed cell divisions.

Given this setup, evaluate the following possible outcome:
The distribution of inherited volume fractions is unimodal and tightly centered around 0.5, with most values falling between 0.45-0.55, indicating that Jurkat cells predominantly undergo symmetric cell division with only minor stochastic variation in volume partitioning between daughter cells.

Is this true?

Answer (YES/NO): YES